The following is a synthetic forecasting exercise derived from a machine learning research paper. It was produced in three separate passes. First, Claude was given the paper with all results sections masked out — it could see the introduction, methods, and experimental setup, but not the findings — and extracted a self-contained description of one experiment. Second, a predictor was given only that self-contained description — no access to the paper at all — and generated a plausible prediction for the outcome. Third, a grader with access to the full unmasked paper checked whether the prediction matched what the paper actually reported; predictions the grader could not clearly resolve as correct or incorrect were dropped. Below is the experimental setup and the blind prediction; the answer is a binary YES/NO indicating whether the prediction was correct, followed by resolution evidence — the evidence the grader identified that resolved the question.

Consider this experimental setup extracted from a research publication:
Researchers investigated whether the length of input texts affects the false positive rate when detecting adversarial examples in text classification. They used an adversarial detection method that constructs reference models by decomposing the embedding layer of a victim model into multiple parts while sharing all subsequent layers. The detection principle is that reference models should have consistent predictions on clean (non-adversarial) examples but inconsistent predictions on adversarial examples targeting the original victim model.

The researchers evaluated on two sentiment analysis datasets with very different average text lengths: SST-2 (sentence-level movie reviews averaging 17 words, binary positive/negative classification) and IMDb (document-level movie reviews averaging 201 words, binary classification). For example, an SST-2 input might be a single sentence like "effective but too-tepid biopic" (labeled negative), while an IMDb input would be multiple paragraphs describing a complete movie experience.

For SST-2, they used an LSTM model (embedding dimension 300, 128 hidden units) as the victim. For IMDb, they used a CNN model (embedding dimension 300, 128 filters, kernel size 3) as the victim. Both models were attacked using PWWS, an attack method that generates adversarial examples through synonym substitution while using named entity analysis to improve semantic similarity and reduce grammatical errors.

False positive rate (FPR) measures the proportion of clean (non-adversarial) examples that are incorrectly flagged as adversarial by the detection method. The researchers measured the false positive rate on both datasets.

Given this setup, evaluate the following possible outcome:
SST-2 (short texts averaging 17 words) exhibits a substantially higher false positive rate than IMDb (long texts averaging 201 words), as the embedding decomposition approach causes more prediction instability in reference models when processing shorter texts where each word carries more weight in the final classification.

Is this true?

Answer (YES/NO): YES